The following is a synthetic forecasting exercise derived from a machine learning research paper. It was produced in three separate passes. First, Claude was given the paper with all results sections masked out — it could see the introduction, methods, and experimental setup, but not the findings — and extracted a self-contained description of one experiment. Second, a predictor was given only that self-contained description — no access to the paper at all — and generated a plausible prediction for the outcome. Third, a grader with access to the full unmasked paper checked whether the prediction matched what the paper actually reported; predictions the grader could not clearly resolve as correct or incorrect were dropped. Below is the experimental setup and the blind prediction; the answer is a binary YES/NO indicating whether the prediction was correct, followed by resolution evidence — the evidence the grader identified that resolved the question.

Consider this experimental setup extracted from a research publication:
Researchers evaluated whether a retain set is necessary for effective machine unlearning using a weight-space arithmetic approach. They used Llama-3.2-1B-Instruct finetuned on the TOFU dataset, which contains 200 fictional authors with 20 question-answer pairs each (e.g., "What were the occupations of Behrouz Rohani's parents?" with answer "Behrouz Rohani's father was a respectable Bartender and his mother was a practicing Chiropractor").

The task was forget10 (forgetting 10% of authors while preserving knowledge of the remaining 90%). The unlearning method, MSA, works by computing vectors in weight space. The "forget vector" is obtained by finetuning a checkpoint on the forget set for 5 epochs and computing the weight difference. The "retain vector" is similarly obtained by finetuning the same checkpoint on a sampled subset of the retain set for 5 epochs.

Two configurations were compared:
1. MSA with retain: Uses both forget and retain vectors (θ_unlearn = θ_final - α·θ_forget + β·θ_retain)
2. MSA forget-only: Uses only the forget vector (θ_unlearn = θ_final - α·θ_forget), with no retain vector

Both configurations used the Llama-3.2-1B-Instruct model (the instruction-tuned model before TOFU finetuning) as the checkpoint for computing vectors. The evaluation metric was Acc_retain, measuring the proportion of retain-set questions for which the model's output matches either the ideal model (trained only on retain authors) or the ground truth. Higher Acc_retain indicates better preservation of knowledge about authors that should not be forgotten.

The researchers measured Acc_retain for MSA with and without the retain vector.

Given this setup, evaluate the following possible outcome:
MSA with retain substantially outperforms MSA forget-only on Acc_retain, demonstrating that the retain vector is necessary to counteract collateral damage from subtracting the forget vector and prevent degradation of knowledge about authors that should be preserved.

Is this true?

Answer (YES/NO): NO